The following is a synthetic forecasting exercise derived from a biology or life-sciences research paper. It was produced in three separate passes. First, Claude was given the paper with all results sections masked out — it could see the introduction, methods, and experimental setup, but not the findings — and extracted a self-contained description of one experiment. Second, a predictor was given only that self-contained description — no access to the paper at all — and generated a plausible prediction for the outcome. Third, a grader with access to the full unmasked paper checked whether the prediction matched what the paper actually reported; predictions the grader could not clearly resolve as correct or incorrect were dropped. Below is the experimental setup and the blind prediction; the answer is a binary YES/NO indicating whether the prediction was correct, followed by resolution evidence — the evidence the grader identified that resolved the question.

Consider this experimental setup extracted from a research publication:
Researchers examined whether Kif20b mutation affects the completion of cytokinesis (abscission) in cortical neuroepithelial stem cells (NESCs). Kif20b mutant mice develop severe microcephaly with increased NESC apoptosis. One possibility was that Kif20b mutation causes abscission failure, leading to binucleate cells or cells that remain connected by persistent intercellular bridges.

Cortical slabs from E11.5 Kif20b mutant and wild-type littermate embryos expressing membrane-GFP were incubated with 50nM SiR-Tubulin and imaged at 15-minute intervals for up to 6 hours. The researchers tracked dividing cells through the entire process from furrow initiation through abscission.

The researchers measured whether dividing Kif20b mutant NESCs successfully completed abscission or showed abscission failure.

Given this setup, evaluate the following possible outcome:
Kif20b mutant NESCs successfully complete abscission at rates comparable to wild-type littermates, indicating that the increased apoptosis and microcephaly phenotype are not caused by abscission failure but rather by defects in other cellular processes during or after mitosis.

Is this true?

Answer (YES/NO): YES